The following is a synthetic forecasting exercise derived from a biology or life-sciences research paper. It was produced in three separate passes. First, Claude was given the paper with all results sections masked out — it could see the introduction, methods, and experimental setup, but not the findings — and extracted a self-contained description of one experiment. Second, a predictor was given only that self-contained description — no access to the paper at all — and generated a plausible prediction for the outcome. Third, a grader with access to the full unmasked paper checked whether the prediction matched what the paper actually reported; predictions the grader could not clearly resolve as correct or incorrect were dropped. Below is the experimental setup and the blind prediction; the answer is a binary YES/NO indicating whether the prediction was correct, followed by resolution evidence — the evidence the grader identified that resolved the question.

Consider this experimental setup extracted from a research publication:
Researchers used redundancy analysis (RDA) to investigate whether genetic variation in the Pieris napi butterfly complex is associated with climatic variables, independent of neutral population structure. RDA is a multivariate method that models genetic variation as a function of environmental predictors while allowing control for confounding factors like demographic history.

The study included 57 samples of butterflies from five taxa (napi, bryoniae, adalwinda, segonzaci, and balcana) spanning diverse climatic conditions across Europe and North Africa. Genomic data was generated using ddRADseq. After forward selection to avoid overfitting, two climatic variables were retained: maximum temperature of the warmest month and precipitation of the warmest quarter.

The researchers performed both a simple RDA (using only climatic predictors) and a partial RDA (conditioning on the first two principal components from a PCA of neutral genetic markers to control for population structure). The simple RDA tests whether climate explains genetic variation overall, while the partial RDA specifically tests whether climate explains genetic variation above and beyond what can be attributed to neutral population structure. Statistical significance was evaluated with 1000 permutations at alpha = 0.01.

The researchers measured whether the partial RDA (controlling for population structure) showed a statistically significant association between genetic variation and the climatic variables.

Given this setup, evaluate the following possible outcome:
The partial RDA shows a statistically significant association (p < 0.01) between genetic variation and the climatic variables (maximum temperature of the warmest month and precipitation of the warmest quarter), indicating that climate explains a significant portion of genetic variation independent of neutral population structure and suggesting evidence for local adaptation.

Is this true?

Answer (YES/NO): YES